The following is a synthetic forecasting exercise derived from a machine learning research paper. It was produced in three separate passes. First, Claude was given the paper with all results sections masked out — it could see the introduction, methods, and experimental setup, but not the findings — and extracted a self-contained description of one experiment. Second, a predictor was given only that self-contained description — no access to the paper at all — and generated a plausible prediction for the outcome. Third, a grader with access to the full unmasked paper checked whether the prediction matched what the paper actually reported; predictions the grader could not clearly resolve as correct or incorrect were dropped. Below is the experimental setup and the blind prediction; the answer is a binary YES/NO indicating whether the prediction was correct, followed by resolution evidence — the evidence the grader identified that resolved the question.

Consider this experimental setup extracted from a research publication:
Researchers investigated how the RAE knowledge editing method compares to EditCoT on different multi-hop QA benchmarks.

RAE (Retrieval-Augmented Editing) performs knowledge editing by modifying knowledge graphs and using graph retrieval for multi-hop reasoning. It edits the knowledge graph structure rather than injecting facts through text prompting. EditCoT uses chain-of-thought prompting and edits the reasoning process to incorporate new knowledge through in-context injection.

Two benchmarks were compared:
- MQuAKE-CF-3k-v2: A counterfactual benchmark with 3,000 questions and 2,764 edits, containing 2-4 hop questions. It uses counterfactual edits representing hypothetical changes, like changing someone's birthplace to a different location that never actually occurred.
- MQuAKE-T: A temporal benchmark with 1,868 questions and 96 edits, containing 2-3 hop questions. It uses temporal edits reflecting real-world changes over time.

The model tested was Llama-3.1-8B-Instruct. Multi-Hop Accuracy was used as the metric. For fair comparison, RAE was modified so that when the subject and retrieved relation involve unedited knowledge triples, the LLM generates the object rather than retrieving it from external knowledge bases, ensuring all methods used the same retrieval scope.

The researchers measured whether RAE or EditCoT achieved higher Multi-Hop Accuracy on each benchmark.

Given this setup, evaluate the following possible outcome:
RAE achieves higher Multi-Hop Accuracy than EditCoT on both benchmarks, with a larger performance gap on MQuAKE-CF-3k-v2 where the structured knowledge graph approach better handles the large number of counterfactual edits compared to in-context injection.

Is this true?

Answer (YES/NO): NO